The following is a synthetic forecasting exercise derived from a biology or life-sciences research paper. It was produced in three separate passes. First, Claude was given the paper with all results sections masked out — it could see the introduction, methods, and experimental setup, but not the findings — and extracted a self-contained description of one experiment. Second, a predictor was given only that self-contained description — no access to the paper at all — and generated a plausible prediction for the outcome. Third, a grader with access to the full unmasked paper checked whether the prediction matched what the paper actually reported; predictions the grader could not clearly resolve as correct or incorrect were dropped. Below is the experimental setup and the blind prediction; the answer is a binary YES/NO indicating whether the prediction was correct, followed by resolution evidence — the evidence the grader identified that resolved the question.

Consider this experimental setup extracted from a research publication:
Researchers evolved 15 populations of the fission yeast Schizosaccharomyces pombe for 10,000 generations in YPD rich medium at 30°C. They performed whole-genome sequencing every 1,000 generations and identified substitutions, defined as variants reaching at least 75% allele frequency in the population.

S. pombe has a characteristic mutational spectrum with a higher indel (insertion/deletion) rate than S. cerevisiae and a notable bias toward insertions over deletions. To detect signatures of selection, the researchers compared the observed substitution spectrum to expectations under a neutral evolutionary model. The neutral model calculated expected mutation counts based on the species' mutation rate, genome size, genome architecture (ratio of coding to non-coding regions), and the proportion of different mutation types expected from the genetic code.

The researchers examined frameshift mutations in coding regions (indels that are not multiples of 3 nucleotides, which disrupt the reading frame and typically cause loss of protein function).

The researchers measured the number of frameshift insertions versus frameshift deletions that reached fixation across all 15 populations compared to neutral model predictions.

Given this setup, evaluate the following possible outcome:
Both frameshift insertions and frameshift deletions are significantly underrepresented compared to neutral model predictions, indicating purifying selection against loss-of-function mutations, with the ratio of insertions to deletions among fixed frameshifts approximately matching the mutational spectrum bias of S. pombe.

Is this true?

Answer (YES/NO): YES